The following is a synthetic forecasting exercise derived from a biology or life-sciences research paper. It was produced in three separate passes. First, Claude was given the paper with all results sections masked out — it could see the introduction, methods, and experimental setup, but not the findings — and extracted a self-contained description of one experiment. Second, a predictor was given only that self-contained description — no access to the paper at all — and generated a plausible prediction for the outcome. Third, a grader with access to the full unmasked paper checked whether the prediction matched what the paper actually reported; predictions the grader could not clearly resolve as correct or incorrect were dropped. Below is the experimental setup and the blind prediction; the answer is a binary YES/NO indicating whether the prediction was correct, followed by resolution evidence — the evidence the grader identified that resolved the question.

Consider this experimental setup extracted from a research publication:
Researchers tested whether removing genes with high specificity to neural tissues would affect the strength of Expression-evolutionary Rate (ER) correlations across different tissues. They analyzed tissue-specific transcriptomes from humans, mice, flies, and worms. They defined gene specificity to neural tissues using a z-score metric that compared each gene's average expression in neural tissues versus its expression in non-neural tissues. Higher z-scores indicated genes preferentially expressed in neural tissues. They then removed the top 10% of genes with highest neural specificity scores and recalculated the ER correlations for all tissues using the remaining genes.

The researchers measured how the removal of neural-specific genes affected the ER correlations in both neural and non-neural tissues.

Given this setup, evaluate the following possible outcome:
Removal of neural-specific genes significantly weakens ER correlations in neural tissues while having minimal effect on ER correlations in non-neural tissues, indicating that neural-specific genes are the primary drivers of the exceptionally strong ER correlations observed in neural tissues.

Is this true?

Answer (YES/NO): NO